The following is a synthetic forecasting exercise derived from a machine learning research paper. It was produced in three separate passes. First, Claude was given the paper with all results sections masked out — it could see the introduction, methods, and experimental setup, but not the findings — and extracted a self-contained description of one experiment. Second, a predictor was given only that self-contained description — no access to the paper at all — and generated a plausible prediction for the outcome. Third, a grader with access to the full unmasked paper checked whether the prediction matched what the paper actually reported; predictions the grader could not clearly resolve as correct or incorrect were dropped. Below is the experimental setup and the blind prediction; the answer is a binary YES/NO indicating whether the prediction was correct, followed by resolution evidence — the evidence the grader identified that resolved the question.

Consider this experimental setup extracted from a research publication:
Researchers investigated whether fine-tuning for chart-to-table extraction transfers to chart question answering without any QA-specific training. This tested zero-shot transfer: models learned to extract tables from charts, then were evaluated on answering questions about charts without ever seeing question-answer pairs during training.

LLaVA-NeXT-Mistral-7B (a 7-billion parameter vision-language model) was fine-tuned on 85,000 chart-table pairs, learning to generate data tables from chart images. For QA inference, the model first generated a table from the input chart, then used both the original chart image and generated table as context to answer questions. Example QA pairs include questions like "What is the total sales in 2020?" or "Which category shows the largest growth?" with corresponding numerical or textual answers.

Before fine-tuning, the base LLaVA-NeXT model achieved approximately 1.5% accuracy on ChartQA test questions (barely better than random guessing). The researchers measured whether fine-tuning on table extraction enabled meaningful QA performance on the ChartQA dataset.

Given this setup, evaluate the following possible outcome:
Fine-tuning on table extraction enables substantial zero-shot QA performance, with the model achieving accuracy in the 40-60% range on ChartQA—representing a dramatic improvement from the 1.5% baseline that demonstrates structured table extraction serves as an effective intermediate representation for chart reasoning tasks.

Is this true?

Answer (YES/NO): NO